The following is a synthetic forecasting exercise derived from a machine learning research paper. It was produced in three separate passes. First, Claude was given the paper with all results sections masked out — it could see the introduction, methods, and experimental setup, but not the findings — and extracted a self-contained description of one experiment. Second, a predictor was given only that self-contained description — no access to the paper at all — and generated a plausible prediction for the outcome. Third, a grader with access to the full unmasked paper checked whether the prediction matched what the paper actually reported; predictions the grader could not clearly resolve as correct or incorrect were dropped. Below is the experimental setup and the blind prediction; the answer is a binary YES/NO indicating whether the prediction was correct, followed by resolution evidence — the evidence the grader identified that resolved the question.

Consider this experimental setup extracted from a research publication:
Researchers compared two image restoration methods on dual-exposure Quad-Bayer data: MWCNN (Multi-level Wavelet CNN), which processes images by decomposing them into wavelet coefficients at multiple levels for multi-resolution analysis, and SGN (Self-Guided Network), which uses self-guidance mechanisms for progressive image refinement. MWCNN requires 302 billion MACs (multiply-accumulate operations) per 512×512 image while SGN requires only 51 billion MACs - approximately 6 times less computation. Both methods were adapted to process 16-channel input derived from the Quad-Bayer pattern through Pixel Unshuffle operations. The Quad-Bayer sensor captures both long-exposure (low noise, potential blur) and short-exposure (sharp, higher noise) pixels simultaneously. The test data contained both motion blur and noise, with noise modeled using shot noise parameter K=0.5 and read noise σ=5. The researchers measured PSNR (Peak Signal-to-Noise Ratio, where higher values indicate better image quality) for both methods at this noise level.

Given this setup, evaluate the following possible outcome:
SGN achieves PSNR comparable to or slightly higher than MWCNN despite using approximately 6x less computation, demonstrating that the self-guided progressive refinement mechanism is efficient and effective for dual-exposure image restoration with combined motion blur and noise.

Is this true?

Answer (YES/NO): YES